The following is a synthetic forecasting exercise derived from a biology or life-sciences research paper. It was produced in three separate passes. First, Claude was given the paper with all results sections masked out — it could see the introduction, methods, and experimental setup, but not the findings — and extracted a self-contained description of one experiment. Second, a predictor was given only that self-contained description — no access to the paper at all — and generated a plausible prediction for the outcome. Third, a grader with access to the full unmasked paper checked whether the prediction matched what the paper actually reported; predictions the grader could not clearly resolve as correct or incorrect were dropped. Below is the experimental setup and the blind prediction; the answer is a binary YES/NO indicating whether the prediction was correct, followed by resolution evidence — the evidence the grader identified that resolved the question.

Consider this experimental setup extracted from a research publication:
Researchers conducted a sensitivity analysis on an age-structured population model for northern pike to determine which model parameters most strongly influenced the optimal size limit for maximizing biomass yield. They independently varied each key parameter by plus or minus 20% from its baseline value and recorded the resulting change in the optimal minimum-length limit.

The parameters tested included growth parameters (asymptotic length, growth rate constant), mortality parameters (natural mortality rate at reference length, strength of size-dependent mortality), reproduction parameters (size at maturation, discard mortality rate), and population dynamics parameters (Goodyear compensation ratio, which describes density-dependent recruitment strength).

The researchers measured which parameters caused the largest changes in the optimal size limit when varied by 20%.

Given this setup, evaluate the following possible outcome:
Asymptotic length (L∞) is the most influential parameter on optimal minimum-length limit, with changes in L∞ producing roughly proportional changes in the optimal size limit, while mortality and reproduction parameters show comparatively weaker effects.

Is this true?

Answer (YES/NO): NO